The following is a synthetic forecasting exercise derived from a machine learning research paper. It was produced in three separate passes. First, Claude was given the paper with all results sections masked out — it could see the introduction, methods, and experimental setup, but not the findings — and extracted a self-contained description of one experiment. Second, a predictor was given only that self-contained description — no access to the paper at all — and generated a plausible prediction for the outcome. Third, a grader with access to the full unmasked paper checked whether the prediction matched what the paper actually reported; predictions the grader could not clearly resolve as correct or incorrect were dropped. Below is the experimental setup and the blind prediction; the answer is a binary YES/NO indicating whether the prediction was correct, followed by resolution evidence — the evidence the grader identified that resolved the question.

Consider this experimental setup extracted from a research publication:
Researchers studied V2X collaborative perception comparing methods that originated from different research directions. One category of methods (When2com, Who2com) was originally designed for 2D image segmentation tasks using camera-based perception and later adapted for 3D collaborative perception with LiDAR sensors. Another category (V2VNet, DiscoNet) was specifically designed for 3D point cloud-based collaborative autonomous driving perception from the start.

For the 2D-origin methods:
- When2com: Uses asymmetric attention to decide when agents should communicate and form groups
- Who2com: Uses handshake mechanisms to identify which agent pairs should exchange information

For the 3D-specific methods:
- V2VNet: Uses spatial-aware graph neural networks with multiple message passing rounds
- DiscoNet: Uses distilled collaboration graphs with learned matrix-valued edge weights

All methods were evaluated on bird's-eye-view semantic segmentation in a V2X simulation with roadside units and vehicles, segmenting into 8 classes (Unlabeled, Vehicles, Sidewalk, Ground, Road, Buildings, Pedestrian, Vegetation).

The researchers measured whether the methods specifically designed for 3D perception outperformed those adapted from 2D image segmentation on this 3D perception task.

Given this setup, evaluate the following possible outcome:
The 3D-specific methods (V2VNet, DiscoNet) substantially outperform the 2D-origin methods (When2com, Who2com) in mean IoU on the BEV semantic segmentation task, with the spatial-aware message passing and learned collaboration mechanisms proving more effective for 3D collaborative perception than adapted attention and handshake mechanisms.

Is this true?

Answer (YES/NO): YES